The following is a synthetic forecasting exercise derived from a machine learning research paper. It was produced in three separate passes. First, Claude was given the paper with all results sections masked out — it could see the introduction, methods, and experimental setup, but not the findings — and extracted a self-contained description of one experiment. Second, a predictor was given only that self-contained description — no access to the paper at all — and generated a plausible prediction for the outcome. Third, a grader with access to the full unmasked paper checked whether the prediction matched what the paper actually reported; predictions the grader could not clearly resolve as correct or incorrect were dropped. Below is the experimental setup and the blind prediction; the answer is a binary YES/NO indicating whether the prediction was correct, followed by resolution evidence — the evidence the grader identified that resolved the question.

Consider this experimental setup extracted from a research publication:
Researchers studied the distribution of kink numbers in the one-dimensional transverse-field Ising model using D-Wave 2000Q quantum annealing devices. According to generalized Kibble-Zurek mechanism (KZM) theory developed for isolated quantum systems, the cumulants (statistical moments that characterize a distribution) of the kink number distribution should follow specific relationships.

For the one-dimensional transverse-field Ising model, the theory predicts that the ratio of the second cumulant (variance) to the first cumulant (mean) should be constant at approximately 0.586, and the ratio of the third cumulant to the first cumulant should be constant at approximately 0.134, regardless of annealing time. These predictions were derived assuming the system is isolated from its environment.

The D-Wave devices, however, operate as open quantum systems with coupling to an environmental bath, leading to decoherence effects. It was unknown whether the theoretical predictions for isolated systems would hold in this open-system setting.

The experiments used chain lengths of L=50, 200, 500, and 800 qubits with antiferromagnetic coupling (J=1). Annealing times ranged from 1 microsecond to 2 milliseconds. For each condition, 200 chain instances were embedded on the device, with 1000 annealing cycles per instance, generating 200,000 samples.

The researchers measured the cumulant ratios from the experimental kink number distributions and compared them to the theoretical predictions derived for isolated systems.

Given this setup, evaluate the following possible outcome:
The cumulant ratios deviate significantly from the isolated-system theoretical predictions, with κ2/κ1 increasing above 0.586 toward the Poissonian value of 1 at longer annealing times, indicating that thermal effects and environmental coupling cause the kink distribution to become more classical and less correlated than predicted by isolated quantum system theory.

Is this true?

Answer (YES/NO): NO